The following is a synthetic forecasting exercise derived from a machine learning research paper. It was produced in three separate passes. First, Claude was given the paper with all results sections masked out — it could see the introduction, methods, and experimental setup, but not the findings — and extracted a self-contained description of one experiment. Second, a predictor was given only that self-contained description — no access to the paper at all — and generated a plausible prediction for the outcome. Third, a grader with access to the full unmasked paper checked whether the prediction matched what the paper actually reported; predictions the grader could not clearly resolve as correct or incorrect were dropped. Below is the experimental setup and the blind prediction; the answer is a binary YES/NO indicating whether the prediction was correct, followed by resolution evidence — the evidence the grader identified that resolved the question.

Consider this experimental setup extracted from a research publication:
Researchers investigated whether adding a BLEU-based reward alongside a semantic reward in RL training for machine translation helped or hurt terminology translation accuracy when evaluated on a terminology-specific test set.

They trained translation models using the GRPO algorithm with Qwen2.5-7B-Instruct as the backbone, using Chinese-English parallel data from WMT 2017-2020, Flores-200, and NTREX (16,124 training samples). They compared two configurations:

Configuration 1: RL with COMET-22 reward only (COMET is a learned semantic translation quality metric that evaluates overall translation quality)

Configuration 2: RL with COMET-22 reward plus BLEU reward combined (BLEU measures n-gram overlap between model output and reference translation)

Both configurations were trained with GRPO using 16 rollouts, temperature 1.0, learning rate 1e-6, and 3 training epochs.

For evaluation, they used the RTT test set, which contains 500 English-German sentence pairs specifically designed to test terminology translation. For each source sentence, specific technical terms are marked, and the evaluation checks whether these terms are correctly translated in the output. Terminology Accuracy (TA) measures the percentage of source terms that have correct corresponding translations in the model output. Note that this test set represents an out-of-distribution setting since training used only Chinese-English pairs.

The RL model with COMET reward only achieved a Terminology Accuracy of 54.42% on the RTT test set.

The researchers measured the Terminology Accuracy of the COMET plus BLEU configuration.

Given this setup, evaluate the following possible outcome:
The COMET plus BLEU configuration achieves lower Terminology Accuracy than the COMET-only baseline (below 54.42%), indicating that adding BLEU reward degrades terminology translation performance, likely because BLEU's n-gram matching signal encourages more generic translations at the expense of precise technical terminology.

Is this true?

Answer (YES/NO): NO